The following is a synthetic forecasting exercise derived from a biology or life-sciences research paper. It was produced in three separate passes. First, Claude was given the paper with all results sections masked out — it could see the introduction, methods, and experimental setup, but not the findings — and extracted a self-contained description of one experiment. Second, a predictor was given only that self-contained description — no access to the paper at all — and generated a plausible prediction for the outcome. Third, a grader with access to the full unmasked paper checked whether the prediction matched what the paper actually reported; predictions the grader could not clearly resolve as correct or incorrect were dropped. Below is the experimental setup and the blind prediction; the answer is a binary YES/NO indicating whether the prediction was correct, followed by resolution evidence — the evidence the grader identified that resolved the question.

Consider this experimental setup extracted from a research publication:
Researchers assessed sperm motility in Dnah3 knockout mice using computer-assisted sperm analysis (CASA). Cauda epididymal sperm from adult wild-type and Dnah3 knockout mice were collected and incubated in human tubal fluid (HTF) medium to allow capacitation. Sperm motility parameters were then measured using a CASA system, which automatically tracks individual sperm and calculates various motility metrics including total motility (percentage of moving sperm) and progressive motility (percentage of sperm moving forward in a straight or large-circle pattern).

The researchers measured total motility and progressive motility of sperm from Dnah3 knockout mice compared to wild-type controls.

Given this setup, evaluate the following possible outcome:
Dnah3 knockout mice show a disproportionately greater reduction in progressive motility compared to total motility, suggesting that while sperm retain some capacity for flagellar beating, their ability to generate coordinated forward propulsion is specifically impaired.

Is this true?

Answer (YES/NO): NO